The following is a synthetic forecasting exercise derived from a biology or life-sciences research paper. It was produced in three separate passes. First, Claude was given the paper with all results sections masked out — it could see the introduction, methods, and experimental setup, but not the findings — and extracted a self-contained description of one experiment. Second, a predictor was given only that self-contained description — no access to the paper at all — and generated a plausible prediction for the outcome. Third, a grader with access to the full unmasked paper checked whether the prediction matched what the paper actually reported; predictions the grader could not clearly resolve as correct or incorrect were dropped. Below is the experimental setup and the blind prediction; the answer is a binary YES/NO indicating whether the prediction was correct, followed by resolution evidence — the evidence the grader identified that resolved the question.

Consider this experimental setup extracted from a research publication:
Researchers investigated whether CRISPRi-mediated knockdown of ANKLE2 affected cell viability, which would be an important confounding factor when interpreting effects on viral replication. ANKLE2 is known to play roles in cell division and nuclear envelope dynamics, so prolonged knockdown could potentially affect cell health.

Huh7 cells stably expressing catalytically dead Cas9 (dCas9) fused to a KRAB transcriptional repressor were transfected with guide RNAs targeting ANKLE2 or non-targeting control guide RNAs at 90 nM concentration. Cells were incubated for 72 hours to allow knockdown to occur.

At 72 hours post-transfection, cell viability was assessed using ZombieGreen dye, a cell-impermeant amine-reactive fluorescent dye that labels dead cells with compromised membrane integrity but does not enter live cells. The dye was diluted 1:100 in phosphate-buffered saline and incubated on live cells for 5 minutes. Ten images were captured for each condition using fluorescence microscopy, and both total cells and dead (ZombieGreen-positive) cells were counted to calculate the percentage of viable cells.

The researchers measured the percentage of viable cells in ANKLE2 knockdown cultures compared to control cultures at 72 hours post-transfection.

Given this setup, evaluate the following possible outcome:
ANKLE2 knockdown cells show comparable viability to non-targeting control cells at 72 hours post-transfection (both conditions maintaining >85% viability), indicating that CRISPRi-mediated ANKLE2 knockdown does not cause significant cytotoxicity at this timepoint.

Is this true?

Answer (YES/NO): YES